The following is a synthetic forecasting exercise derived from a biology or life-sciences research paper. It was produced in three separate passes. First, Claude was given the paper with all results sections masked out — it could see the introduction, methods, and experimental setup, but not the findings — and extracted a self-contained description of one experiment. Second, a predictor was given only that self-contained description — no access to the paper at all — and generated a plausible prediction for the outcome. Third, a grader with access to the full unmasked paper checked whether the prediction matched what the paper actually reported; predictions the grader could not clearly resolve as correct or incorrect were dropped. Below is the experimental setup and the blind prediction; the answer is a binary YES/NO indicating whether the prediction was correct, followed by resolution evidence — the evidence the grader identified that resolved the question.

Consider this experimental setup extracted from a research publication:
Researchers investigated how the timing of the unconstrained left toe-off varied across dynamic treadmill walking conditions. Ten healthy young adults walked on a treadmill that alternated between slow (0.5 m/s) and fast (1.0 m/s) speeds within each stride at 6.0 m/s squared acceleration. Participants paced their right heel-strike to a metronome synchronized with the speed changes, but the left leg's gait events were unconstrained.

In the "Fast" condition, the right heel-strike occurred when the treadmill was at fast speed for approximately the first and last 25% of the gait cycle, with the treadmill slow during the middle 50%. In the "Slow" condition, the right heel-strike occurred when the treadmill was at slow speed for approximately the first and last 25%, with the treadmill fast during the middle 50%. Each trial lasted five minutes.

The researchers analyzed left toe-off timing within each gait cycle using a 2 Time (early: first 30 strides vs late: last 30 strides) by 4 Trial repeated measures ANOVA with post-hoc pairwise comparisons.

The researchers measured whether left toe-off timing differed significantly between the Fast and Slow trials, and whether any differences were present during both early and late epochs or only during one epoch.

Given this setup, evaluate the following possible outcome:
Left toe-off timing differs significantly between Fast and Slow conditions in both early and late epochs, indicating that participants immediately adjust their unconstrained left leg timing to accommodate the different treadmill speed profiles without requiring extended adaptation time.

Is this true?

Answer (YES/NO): YES